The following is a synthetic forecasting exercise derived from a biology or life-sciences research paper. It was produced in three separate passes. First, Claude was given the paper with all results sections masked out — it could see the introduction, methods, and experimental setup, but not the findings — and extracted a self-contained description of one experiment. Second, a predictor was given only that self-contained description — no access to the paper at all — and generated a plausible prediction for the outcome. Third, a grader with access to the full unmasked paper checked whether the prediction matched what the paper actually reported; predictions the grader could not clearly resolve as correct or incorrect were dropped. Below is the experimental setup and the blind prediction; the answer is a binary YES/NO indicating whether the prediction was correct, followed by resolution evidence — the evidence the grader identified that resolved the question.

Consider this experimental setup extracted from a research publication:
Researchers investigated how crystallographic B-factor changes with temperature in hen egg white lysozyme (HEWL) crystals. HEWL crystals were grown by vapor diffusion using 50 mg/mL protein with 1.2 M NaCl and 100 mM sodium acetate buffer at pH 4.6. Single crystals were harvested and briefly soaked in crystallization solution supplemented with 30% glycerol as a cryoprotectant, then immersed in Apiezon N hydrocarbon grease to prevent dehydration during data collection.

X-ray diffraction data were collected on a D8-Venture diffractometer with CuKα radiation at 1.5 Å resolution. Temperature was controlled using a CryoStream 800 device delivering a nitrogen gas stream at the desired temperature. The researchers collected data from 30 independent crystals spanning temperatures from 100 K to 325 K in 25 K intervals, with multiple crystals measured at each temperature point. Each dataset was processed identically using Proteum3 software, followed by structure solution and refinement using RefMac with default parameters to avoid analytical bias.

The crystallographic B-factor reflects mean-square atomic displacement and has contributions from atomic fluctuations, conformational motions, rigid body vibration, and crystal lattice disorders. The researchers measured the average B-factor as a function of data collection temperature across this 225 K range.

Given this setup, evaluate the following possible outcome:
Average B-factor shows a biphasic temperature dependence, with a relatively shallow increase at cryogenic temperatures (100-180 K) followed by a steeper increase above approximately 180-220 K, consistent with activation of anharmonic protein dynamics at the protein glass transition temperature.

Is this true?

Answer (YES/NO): NO